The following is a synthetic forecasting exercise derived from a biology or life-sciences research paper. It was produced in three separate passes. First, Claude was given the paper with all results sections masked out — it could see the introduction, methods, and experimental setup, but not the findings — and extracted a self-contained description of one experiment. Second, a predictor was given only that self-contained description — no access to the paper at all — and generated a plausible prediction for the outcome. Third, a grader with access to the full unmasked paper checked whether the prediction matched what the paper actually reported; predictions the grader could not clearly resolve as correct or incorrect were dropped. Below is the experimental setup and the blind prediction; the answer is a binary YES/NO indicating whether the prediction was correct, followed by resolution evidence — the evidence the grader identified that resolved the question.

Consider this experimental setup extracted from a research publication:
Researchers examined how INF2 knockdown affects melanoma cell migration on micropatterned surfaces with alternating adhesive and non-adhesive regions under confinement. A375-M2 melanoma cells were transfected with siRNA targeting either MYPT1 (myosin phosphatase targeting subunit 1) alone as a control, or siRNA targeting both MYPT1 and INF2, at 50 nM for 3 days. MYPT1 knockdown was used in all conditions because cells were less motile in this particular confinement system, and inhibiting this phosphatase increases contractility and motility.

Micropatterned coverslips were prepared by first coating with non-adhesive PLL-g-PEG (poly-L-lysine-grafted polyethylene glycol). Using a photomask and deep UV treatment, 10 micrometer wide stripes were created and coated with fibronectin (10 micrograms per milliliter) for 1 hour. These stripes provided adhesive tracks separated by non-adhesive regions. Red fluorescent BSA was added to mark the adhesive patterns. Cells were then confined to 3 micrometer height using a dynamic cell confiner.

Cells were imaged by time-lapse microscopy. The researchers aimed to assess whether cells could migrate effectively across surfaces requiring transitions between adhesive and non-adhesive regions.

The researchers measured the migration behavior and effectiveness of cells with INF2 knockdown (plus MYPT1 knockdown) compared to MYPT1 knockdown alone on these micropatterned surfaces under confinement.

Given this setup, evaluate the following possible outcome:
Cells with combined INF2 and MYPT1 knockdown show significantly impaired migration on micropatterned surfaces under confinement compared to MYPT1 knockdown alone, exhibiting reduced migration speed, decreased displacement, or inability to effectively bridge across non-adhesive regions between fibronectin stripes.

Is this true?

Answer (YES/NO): YES